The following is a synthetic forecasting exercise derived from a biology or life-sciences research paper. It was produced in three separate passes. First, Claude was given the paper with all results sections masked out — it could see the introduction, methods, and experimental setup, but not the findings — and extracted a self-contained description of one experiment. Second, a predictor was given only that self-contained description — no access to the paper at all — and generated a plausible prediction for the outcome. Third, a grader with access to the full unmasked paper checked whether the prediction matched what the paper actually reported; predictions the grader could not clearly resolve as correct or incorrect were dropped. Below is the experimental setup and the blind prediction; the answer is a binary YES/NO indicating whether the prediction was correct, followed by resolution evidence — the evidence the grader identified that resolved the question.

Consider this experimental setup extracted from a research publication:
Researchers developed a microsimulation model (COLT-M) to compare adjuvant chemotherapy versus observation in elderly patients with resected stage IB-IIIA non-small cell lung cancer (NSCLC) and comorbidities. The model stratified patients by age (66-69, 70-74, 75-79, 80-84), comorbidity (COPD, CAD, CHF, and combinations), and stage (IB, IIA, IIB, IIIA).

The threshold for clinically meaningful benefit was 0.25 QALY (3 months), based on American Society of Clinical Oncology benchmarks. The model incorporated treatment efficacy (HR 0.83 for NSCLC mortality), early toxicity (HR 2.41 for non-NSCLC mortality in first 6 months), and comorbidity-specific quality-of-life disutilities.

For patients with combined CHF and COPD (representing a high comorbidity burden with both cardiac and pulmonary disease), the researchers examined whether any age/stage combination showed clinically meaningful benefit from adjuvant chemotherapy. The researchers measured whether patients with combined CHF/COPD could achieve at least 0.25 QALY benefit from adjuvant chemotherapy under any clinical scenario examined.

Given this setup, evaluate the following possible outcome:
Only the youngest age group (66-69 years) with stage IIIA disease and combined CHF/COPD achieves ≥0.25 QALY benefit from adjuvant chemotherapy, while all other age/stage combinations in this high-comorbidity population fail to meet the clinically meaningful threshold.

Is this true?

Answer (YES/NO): NO